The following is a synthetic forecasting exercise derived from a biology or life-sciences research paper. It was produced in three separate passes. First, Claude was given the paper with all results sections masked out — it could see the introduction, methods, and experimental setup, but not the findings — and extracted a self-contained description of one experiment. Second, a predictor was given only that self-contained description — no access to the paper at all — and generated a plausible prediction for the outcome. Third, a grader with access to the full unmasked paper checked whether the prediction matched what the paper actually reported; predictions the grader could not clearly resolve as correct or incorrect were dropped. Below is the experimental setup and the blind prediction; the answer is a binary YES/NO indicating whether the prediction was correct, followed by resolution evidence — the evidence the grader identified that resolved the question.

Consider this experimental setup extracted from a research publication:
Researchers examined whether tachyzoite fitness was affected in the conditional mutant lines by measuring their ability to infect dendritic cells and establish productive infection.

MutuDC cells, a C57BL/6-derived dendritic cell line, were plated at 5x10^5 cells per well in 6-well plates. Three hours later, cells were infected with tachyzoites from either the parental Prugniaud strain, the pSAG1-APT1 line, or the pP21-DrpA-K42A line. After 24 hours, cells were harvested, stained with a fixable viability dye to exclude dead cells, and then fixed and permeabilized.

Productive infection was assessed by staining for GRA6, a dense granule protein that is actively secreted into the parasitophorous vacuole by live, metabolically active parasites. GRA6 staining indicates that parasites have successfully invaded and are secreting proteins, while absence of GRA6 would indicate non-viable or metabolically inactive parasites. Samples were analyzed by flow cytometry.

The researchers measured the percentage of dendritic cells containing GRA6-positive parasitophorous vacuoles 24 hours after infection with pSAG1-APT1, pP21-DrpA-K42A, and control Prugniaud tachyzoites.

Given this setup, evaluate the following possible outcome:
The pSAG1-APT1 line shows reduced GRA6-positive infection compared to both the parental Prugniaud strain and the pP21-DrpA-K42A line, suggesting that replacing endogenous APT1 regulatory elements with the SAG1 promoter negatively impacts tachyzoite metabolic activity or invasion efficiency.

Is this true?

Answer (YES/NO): NO